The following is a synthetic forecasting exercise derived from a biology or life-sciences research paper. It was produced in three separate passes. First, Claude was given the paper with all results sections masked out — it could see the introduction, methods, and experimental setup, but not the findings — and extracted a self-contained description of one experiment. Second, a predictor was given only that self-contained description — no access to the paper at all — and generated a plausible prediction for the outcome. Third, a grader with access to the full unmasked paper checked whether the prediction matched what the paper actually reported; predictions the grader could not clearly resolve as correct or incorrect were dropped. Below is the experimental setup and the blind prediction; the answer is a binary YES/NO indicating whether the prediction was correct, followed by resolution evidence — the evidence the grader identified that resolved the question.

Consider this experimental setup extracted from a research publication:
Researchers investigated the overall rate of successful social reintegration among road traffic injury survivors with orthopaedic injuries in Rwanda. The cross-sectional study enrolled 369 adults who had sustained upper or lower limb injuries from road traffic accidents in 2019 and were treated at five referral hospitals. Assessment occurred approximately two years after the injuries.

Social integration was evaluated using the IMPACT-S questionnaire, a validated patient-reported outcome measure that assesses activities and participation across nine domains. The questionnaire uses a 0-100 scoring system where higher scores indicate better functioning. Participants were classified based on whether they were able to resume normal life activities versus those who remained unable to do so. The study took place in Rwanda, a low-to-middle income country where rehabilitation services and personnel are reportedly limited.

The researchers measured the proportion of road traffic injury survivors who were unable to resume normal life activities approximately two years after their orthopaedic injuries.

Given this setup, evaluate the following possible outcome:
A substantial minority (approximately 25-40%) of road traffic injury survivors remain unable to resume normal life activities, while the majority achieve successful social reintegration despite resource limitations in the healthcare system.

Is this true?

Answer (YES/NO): NO